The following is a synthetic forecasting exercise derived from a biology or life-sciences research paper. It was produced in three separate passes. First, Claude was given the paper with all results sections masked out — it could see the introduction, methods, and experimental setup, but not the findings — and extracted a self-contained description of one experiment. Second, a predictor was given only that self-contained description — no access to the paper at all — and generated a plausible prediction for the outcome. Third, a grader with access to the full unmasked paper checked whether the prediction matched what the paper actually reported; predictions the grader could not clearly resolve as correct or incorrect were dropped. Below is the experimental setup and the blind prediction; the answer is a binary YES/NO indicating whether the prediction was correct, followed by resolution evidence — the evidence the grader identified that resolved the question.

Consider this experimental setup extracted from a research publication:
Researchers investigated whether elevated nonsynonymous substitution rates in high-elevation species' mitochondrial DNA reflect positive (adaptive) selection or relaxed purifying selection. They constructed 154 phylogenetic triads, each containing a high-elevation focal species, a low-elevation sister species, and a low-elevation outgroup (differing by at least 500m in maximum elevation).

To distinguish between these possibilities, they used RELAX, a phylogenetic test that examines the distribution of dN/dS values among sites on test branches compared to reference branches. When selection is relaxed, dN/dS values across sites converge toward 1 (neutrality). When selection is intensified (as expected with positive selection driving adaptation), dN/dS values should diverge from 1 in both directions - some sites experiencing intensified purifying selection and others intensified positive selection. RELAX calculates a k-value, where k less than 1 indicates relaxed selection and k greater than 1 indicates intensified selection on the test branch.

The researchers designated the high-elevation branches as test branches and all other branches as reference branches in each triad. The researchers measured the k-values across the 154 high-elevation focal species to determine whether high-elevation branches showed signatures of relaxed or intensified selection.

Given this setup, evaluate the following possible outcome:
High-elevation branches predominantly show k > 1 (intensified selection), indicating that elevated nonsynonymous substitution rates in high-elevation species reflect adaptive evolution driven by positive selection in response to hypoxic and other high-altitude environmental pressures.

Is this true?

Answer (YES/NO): NO